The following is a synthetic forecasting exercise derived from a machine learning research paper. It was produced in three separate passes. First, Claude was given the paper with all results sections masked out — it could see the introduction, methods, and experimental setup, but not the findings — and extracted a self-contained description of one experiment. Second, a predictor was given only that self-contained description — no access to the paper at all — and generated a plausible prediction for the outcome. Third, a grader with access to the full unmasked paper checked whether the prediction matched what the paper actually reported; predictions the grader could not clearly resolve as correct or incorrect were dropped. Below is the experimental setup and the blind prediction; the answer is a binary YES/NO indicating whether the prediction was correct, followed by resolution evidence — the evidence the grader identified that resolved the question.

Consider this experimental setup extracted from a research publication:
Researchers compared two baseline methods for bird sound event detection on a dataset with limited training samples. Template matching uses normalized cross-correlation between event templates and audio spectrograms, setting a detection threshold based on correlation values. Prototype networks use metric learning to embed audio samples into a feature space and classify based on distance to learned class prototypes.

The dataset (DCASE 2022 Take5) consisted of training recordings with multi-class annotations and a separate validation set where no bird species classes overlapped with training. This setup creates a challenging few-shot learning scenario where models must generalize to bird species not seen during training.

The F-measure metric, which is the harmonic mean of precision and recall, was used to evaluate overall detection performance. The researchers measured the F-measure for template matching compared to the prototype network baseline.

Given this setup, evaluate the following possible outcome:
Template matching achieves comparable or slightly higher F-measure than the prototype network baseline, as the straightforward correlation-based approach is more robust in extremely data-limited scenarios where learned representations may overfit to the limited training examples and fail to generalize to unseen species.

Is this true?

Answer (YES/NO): NO